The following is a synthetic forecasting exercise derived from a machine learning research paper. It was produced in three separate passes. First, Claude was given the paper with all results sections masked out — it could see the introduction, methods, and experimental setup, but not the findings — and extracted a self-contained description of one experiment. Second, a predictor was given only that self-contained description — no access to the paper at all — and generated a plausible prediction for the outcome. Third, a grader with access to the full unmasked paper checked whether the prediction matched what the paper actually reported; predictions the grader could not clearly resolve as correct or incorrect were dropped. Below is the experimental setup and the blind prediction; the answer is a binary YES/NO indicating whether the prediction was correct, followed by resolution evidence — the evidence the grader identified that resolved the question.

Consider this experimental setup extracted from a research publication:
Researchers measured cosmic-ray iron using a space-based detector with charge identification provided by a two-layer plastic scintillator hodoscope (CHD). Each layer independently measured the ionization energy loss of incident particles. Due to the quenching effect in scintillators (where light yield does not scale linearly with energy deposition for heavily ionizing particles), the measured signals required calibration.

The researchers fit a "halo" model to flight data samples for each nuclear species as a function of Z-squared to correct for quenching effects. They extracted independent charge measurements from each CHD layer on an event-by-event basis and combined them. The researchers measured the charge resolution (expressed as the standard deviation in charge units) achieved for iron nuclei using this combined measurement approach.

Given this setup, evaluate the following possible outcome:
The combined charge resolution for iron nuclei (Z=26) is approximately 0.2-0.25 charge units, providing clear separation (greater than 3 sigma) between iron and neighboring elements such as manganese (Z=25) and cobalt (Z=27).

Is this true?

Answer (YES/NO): NO